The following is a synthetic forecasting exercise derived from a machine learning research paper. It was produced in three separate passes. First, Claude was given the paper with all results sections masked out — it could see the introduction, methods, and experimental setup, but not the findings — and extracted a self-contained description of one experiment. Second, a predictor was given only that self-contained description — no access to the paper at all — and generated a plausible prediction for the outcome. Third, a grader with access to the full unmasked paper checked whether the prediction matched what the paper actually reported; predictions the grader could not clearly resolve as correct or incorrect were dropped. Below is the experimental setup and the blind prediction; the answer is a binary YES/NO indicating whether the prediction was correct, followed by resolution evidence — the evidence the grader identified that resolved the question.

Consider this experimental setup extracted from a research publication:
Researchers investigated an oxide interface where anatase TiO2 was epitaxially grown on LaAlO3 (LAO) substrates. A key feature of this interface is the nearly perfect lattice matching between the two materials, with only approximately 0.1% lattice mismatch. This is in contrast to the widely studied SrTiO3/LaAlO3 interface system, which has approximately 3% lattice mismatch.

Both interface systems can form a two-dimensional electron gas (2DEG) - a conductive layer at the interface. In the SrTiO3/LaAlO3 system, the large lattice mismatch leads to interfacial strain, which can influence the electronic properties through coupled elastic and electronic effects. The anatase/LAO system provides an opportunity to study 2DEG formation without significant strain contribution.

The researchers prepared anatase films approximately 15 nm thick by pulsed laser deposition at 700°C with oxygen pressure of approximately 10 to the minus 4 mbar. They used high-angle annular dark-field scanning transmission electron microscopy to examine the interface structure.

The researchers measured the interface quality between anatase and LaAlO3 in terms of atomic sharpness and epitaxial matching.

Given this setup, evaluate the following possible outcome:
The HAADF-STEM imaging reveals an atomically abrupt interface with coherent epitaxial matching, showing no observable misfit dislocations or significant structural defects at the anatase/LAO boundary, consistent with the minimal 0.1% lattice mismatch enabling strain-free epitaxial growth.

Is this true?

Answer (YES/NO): YES